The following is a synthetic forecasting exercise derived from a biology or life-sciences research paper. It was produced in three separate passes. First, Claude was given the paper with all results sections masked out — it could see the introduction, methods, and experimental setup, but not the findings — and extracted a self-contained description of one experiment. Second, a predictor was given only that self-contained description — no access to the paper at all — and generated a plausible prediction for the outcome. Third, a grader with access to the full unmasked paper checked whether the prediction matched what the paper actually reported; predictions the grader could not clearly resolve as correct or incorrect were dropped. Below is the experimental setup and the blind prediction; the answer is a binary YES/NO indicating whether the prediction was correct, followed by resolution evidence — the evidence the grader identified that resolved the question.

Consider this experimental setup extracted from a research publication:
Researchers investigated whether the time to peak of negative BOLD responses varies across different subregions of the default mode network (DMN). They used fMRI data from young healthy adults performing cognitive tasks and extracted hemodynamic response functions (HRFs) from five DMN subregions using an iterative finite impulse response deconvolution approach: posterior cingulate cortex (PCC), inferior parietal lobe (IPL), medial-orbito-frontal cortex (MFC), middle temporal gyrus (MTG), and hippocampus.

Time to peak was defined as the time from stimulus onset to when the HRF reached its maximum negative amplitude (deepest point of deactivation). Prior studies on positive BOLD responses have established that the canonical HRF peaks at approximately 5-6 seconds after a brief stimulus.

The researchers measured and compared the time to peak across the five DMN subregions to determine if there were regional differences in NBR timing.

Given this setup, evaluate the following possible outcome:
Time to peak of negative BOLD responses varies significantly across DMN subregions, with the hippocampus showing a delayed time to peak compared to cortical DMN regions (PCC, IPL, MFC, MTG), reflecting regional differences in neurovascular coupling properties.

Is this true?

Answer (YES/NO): NO